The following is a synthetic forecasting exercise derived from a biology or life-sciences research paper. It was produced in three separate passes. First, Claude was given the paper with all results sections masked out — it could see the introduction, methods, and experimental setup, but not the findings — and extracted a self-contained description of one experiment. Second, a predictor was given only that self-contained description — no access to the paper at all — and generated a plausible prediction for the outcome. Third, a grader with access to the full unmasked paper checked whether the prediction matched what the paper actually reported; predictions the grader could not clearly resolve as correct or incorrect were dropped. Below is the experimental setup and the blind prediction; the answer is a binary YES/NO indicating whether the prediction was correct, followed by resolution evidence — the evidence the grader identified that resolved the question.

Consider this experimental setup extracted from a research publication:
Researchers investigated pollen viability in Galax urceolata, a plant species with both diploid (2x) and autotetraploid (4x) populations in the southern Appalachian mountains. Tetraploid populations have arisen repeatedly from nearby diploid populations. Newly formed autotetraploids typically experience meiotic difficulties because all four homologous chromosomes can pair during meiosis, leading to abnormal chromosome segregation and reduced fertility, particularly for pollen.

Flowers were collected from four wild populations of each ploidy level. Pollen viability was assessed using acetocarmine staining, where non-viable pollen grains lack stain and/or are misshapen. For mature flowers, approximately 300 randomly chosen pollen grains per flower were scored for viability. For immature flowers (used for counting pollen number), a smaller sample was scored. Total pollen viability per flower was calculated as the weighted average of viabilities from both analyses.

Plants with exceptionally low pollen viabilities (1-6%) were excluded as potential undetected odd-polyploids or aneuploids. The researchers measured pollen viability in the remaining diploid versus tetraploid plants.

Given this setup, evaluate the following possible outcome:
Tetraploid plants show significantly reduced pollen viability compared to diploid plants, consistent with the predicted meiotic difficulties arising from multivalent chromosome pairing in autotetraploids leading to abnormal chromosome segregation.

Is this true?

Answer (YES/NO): NO